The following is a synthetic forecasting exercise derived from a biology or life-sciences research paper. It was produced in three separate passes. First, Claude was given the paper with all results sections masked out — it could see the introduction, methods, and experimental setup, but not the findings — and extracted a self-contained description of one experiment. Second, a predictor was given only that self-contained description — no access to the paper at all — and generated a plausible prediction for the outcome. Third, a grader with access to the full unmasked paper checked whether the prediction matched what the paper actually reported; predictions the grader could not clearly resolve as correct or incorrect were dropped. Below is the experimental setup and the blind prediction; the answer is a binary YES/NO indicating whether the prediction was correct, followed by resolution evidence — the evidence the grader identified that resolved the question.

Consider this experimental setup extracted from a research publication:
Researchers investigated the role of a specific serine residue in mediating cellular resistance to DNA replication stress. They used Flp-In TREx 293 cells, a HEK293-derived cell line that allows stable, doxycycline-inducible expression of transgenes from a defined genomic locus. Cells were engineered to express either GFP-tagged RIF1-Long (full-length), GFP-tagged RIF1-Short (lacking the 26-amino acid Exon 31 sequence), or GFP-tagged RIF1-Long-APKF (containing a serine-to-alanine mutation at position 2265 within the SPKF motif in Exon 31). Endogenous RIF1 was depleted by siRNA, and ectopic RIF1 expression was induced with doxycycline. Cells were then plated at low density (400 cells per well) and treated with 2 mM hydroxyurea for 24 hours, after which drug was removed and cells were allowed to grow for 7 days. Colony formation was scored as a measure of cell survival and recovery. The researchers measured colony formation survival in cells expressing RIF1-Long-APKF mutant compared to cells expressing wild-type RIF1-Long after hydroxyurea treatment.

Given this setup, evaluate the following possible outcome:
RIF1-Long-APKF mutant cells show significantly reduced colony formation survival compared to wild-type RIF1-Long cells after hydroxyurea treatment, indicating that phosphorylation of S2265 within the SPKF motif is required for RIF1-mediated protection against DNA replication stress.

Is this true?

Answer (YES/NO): YES